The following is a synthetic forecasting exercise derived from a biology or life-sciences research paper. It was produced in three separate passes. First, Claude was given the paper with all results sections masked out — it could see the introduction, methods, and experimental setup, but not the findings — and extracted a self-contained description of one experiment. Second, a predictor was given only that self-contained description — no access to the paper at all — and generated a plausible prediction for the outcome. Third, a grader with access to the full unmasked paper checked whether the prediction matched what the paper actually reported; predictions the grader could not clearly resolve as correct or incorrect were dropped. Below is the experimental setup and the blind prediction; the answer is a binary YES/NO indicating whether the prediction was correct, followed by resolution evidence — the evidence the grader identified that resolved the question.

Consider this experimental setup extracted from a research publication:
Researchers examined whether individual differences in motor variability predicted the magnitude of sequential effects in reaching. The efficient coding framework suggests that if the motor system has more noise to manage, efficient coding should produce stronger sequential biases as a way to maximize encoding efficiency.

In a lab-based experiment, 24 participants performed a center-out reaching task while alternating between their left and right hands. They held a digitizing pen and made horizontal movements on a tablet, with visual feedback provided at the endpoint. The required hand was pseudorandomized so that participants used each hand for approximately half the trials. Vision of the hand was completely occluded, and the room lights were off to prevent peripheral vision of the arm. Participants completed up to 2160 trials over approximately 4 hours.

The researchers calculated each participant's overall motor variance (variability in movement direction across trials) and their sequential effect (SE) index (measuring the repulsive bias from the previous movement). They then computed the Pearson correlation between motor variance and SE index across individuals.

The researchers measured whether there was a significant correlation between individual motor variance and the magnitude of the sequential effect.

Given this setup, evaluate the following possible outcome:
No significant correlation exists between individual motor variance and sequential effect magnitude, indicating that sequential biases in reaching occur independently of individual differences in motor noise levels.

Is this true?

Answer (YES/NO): NO